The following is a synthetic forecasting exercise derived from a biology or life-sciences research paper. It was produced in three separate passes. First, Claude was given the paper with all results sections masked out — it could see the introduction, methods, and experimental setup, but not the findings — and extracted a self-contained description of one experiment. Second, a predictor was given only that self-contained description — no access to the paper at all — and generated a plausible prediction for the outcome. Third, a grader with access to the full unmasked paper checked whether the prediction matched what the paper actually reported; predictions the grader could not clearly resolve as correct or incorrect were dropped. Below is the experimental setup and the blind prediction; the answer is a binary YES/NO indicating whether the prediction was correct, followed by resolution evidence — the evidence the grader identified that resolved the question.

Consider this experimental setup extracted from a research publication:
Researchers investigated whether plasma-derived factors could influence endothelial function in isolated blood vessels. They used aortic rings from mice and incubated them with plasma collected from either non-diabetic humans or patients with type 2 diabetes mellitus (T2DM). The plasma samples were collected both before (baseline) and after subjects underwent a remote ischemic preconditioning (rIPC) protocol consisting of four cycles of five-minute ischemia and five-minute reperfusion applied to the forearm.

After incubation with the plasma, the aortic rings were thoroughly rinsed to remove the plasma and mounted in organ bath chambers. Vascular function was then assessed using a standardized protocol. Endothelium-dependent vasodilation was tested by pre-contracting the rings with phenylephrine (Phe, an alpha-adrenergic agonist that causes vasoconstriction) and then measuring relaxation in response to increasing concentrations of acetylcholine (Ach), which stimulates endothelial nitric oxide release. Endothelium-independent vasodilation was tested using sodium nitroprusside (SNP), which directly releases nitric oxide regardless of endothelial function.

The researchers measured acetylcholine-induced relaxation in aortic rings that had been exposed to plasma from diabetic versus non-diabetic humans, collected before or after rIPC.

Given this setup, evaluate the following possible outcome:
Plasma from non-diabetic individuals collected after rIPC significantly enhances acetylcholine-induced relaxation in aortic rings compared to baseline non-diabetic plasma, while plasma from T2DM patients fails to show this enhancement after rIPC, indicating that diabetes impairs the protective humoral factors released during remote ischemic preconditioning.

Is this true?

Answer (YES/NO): YES